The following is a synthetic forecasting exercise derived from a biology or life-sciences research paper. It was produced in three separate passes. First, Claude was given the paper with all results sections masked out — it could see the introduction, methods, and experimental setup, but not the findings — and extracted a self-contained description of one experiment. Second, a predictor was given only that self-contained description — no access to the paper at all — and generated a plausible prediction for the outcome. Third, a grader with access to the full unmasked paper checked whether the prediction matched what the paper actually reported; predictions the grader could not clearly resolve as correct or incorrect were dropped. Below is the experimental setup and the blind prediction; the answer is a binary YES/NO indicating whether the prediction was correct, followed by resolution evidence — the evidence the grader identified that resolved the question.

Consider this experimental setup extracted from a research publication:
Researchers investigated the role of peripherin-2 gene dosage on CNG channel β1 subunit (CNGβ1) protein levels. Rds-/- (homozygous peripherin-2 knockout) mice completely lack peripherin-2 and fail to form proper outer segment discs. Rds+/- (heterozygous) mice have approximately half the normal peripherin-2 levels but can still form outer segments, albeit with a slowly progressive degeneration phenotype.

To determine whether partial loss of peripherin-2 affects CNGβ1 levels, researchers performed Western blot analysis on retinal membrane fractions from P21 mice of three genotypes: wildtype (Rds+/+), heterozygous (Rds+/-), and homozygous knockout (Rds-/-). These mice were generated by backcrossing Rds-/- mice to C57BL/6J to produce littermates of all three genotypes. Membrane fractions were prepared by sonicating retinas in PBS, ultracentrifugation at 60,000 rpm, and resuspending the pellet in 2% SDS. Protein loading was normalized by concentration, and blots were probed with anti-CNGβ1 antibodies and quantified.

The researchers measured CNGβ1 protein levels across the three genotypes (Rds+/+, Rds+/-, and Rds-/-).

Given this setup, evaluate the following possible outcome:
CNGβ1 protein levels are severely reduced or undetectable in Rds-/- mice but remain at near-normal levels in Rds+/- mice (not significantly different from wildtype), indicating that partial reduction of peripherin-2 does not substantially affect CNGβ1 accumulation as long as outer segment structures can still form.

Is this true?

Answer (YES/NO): YES